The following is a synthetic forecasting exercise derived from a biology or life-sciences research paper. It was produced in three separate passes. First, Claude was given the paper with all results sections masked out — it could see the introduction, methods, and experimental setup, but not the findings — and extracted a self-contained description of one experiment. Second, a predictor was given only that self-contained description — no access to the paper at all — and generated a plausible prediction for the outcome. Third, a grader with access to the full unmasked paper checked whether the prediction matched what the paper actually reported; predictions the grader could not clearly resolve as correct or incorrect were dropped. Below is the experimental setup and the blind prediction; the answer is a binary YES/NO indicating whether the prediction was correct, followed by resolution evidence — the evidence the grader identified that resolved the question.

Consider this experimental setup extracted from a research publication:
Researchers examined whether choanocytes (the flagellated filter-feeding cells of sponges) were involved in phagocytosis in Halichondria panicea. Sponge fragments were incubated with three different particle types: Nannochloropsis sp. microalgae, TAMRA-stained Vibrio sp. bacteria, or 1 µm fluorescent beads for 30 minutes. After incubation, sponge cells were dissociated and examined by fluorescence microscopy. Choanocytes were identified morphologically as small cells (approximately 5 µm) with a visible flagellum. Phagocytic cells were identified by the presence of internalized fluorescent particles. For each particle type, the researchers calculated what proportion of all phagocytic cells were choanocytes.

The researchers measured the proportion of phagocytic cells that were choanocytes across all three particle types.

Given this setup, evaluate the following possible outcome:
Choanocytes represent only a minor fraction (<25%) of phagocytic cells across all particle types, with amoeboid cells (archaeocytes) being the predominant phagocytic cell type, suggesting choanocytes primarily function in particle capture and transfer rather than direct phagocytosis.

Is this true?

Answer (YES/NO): NO